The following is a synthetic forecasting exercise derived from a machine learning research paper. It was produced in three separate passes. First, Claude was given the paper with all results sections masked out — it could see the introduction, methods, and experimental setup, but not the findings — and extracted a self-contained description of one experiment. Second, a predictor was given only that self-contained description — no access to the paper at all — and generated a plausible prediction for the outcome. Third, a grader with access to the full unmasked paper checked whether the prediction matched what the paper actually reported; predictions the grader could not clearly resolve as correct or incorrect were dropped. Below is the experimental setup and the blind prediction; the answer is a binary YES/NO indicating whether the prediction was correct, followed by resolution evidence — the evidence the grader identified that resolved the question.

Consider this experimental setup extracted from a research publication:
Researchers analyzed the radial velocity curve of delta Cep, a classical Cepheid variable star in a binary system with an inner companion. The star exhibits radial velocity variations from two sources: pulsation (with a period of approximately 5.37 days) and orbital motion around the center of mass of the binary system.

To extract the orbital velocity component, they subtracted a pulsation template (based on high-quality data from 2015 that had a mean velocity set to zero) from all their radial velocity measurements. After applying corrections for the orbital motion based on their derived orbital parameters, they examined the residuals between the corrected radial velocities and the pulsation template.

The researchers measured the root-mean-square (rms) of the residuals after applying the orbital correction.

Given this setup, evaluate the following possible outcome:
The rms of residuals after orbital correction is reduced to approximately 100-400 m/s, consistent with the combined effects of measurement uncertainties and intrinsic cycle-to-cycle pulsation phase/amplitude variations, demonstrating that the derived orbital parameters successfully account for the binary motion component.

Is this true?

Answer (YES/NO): YES